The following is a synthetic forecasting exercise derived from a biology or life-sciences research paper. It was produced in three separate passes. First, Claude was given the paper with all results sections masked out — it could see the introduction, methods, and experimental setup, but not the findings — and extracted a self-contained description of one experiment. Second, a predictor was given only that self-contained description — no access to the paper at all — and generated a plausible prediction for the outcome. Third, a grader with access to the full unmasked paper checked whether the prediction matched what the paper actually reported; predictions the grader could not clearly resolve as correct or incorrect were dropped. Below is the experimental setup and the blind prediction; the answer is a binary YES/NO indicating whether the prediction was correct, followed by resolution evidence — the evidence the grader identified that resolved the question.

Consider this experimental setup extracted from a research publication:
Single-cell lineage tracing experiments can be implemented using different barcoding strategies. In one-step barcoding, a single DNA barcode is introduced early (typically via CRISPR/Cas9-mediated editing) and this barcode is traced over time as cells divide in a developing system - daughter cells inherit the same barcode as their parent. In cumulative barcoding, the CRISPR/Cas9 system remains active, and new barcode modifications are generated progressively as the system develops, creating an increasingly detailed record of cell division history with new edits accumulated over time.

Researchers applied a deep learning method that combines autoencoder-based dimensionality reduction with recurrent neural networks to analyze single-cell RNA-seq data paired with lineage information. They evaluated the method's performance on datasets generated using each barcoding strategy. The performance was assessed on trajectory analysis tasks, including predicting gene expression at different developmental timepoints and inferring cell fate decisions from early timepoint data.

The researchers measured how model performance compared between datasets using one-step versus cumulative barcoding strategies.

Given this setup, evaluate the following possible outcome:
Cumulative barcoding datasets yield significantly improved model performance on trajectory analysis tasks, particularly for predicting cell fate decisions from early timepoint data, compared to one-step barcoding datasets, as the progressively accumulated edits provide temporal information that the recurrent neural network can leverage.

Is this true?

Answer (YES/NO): YES